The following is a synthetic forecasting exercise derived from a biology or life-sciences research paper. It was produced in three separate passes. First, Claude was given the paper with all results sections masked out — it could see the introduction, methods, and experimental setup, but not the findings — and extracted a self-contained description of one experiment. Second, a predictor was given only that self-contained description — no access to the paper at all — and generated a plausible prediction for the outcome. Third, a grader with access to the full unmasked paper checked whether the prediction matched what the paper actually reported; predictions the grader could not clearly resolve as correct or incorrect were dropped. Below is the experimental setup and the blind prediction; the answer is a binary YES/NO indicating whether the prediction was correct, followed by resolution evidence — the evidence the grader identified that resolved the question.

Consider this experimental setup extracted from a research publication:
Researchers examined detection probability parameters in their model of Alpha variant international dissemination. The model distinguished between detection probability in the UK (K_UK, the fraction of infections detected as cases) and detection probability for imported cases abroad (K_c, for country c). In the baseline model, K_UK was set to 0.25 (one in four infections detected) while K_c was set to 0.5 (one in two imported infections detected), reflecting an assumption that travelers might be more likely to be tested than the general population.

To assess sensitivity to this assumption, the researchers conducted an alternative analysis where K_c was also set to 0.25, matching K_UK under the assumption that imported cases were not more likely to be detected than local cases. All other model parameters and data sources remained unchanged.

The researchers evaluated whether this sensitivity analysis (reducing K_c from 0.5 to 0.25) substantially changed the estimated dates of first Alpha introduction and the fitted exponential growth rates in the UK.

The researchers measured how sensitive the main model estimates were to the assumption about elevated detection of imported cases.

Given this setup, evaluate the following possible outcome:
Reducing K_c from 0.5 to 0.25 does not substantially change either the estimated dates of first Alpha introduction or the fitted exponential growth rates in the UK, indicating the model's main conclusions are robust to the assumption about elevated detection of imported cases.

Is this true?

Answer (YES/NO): YES